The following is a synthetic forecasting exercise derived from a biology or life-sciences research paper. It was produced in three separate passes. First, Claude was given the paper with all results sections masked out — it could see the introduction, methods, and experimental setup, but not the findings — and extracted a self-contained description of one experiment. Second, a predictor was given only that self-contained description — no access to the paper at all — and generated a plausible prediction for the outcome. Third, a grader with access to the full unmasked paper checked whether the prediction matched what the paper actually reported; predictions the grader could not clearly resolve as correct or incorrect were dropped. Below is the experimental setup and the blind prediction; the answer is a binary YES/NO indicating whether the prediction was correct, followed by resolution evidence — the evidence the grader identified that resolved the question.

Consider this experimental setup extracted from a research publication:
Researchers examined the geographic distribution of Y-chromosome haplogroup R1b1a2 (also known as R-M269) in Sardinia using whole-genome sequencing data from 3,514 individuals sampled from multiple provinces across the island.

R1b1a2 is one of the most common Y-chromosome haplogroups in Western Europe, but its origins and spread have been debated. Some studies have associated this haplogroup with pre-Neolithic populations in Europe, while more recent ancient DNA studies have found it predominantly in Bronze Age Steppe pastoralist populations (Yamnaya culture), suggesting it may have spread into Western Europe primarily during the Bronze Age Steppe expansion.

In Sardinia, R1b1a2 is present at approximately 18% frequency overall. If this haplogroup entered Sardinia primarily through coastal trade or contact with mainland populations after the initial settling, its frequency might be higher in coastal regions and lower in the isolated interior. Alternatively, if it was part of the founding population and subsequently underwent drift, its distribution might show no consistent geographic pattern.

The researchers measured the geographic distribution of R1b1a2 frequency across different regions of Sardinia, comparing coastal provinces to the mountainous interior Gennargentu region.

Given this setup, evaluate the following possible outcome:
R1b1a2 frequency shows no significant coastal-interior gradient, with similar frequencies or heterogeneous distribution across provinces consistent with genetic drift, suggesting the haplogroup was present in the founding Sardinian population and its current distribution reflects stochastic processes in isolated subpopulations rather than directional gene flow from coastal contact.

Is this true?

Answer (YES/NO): NO